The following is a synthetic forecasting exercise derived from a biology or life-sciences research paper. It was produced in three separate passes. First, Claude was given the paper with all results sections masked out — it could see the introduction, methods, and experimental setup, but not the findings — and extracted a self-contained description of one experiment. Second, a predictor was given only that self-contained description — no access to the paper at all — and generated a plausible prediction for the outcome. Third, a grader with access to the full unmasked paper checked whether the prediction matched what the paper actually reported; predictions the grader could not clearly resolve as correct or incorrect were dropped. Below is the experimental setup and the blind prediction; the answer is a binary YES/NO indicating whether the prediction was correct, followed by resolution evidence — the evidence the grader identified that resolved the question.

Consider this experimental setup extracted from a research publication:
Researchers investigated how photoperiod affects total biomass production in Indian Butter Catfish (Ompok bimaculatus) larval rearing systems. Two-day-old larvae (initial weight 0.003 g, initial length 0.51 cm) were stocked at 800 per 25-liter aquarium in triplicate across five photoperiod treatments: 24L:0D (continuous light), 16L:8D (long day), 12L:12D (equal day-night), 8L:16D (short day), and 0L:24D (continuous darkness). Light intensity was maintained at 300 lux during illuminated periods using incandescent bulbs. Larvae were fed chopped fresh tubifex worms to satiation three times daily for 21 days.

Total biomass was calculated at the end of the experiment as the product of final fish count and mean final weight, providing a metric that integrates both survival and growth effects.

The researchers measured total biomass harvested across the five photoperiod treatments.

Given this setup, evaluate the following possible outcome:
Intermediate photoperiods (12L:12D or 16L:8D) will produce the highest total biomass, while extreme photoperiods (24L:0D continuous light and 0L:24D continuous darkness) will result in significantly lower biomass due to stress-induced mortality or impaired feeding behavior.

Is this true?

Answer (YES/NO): NO